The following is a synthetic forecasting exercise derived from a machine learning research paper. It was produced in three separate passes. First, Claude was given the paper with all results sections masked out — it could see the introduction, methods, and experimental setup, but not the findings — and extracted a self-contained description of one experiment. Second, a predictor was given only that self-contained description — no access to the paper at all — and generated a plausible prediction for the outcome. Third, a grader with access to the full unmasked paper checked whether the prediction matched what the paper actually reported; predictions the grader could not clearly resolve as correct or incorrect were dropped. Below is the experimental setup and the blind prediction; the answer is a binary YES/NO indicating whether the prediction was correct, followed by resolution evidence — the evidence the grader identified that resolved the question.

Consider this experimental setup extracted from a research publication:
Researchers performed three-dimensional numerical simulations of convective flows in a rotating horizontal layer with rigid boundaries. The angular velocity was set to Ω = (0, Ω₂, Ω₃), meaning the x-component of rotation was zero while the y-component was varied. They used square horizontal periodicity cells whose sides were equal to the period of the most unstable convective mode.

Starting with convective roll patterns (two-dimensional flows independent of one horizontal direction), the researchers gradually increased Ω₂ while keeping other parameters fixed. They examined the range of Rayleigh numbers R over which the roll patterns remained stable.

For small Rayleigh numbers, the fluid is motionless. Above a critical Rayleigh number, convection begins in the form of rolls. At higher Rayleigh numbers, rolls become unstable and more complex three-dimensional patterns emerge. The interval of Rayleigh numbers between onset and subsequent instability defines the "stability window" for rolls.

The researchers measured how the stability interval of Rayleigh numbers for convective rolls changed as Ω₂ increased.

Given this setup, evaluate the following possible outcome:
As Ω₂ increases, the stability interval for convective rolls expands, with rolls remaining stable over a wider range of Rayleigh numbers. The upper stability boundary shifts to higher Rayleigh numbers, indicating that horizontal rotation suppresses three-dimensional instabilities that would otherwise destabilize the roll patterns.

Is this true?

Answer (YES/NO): YES